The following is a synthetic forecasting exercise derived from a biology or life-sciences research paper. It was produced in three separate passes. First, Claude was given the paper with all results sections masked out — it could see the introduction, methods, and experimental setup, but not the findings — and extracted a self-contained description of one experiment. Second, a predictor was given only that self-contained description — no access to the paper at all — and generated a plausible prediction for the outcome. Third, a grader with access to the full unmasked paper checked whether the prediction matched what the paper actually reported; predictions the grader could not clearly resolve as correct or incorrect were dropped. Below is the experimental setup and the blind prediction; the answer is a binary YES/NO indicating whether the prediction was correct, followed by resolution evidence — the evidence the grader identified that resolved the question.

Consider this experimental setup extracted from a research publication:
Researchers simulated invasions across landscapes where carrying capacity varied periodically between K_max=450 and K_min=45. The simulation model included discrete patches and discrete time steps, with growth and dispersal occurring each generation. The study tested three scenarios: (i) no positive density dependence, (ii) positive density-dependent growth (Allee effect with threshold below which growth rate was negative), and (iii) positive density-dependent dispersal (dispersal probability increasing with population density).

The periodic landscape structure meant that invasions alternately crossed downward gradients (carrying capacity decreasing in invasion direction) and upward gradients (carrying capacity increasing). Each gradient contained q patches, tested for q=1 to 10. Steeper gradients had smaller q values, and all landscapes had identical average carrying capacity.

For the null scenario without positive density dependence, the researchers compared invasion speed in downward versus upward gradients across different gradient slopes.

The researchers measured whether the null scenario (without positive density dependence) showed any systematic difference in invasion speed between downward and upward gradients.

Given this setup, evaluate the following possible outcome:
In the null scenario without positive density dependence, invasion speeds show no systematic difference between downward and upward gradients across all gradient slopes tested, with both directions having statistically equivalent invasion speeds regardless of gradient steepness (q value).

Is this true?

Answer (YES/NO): YES